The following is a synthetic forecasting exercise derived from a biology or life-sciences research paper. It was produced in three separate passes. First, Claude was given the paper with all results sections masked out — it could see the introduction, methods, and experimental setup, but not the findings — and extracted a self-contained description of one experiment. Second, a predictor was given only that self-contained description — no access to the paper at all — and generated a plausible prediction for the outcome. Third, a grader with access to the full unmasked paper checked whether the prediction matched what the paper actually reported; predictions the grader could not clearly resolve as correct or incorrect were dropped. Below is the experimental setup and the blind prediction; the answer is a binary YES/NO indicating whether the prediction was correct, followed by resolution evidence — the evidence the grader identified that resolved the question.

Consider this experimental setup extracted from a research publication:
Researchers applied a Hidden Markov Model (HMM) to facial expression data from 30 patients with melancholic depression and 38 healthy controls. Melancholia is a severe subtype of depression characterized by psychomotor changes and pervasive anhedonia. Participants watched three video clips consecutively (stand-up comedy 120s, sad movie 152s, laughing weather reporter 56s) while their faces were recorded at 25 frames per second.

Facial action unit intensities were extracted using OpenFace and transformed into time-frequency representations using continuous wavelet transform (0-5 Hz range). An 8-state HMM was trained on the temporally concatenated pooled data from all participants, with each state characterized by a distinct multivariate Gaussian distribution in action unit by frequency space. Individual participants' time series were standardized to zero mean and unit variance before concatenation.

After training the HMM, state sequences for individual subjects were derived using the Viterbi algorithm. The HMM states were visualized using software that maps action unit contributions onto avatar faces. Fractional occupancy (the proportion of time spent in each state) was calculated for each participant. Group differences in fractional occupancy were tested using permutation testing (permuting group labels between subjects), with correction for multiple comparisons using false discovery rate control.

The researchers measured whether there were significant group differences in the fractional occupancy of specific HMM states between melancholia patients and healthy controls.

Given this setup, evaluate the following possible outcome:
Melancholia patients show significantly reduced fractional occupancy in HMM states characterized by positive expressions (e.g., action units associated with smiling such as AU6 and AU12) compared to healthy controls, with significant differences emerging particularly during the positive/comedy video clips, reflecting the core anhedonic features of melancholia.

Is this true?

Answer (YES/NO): YES